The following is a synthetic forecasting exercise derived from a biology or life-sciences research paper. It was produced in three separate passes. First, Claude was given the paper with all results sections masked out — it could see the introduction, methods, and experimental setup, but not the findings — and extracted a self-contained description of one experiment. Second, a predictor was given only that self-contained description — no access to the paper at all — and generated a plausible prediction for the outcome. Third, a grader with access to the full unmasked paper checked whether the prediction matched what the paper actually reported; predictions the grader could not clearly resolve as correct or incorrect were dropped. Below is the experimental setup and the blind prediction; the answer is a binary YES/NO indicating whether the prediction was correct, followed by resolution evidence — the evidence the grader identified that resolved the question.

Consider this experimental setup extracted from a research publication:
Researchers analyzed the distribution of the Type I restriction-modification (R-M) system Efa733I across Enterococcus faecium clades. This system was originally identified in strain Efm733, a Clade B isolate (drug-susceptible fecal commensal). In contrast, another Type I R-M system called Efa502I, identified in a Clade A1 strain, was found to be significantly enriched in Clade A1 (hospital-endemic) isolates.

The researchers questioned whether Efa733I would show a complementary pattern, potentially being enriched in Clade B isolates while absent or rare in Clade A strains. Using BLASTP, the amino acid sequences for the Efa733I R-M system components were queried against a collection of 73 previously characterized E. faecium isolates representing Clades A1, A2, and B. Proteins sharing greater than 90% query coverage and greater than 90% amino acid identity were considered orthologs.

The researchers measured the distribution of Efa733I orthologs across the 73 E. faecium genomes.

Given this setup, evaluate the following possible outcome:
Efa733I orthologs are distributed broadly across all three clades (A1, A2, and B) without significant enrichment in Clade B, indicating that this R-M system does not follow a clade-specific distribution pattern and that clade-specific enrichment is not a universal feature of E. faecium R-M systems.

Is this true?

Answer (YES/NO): NO